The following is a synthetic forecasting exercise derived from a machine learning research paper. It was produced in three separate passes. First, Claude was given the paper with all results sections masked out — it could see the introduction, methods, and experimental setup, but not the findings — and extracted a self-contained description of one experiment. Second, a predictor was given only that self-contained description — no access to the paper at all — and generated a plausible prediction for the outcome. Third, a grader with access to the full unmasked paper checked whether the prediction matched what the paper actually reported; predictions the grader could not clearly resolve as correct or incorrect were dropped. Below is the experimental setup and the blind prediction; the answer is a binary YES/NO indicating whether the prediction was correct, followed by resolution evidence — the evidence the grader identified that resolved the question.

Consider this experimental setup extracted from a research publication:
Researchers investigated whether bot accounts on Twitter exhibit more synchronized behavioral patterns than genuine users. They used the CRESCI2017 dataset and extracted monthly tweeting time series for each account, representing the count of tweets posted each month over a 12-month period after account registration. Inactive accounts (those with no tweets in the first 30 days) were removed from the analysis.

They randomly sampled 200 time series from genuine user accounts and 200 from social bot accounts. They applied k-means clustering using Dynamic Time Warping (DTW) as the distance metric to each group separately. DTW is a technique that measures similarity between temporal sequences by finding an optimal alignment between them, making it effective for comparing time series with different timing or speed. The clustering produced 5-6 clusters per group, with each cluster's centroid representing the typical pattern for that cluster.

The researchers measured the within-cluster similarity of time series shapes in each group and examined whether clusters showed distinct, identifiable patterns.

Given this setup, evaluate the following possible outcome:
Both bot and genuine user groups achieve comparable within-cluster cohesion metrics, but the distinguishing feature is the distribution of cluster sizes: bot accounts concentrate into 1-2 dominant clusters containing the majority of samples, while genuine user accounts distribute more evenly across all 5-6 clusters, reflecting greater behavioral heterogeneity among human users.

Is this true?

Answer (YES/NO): NO